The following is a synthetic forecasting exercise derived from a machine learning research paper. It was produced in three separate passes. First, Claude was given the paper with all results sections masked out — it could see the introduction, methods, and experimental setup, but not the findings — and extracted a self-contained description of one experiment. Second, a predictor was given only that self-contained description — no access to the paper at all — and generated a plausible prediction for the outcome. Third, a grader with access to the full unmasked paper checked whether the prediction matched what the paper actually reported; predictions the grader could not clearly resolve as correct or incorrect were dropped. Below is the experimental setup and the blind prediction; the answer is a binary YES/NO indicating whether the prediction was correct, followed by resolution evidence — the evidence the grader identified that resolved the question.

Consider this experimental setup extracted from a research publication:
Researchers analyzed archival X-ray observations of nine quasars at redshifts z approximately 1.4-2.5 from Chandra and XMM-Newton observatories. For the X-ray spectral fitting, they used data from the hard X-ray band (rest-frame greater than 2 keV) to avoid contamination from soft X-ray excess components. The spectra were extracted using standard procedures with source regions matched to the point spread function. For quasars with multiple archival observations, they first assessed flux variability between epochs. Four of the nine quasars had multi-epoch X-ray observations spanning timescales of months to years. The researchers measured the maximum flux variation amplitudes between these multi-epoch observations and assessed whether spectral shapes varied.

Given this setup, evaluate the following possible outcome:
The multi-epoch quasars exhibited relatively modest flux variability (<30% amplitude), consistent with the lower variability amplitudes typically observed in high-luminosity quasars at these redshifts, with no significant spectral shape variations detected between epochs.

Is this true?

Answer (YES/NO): NO